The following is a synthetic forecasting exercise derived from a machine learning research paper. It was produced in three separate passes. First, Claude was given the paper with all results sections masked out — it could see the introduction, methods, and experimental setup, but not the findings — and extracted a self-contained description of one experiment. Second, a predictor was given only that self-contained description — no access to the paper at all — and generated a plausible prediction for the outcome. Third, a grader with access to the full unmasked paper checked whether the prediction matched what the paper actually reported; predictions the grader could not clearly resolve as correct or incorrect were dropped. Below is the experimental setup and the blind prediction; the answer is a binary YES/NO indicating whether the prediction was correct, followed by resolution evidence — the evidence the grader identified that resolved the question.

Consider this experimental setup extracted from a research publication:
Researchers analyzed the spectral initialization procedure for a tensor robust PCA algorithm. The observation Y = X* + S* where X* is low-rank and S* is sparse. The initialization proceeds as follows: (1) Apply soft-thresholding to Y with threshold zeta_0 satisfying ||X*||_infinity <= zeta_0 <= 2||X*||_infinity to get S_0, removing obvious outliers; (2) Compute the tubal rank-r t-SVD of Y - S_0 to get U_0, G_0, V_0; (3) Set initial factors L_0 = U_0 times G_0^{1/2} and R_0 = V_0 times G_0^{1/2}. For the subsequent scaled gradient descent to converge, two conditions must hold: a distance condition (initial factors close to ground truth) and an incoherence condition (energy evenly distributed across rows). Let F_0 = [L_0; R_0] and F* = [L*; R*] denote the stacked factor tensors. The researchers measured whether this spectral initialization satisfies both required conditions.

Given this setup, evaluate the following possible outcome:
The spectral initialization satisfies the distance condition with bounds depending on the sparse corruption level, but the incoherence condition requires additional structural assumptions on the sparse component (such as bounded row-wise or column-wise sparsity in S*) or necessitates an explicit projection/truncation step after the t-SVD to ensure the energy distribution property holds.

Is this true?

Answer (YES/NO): NO